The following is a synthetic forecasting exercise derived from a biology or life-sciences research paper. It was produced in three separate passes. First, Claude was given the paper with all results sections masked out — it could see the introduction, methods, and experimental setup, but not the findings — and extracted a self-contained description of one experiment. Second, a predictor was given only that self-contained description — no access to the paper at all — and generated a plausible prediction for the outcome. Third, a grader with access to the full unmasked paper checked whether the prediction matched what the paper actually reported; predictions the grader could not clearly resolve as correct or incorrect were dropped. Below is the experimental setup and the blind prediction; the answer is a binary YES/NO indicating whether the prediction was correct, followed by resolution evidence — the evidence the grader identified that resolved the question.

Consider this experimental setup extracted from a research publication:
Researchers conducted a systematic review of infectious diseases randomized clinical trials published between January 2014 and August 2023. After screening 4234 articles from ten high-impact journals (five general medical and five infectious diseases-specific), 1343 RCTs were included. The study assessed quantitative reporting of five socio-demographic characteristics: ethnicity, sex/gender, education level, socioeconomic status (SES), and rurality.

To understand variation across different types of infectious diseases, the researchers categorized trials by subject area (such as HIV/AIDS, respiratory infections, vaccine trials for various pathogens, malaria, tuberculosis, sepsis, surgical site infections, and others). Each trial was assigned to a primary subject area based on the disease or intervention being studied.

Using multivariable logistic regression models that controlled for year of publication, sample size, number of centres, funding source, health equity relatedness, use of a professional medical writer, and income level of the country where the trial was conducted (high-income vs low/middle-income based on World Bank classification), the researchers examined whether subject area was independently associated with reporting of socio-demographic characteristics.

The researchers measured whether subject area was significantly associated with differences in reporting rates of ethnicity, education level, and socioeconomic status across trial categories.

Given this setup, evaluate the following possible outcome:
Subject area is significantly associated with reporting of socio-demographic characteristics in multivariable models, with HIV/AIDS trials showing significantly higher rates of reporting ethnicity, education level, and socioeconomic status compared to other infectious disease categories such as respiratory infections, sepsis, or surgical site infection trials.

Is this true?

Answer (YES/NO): YES